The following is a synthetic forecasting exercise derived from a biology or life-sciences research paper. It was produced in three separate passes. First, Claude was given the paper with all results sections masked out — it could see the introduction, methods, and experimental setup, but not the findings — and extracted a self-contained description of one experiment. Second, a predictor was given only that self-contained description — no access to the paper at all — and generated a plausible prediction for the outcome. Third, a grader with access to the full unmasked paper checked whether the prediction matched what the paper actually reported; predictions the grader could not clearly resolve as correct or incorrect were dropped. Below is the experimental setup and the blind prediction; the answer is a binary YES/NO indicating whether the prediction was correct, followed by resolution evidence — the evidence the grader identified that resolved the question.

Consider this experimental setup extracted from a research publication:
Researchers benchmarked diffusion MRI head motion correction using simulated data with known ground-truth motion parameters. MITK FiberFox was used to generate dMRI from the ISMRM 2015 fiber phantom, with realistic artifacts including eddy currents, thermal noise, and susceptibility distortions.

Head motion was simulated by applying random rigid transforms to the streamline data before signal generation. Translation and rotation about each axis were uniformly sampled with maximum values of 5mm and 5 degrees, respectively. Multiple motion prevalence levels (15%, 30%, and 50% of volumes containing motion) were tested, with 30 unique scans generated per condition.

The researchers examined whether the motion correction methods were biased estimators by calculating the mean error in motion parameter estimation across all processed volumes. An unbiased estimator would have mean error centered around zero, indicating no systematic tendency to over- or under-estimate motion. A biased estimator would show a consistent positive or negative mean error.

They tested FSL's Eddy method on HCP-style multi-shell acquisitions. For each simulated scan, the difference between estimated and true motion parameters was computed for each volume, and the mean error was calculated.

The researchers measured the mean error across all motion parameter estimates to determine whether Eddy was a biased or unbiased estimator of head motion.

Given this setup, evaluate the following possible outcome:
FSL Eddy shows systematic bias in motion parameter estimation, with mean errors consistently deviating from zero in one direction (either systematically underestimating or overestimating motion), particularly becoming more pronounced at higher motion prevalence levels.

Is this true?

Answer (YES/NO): NO